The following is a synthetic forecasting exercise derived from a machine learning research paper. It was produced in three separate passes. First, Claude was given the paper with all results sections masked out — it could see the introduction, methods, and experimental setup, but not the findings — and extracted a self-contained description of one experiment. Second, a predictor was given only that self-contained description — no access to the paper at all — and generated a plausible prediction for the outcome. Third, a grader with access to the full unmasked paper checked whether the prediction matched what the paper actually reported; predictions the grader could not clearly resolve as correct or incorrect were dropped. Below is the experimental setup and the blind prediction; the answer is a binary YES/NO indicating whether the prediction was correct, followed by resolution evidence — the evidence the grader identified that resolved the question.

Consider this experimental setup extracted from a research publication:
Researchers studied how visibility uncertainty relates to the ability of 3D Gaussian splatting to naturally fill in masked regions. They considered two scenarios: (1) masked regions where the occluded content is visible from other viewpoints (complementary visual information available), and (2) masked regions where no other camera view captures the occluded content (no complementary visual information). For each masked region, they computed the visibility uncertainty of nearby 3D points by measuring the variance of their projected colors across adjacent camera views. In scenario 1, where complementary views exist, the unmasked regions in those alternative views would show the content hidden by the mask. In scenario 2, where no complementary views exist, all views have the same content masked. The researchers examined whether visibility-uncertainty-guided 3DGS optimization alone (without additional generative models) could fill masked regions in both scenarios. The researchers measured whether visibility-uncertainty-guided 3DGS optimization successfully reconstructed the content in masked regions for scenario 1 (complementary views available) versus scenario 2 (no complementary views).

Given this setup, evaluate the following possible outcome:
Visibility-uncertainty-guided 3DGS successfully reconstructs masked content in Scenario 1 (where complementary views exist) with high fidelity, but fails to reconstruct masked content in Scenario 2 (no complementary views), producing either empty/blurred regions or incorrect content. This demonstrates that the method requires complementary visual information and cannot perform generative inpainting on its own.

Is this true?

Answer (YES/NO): YES